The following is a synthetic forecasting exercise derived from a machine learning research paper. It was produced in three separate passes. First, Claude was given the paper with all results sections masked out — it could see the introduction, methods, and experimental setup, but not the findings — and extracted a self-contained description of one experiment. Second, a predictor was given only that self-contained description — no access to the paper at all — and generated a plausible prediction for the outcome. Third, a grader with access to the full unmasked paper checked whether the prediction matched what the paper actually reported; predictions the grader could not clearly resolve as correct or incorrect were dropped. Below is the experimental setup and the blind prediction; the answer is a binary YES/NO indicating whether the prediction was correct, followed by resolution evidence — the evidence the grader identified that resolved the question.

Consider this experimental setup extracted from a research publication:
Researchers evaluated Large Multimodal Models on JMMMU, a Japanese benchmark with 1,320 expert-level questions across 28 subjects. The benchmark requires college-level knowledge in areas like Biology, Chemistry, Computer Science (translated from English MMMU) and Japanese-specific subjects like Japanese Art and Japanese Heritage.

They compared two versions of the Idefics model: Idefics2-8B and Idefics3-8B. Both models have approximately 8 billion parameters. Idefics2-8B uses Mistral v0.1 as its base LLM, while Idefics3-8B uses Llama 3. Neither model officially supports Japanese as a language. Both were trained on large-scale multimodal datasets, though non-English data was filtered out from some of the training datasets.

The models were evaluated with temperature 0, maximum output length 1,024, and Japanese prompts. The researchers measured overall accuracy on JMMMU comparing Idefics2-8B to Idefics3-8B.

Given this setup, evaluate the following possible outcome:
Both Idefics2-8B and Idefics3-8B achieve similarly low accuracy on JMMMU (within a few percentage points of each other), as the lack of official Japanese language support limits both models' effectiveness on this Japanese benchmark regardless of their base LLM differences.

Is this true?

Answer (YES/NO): NO